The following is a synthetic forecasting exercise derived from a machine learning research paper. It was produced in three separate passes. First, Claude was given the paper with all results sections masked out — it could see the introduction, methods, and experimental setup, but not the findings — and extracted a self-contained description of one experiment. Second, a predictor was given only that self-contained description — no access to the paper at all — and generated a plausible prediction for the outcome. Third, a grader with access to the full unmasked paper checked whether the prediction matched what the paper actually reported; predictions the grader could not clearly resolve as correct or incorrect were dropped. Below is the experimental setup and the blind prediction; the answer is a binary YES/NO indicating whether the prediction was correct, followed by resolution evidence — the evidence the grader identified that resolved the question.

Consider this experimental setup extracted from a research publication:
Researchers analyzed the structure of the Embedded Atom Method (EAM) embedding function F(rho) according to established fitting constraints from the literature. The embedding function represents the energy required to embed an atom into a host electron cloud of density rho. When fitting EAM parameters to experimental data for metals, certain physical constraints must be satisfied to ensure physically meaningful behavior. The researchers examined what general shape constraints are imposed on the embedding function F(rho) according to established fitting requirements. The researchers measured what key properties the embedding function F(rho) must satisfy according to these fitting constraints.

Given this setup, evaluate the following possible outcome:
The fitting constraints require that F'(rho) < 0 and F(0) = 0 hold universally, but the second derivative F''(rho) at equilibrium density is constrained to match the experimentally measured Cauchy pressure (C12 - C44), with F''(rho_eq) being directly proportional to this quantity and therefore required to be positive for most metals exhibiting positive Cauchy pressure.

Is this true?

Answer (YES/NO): NO